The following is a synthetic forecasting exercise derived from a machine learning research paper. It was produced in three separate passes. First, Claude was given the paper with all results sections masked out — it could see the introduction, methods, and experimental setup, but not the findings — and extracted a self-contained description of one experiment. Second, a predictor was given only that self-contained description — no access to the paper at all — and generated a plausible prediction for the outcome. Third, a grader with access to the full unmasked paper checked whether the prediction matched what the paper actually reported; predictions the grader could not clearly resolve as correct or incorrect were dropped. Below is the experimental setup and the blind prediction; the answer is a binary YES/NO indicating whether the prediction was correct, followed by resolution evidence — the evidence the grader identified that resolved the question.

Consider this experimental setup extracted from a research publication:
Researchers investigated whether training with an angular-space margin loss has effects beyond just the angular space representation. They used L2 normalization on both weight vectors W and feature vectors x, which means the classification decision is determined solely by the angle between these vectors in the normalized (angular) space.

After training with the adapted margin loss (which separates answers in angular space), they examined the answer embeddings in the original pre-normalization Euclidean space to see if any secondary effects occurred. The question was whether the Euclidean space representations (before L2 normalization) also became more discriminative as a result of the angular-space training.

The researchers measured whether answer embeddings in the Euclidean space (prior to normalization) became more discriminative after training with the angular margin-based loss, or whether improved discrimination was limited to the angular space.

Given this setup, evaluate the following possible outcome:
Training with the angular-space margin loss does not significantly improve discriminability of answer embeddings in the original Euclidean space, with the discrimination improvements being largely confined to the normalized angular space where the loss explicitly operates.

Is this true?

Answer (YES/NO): NO